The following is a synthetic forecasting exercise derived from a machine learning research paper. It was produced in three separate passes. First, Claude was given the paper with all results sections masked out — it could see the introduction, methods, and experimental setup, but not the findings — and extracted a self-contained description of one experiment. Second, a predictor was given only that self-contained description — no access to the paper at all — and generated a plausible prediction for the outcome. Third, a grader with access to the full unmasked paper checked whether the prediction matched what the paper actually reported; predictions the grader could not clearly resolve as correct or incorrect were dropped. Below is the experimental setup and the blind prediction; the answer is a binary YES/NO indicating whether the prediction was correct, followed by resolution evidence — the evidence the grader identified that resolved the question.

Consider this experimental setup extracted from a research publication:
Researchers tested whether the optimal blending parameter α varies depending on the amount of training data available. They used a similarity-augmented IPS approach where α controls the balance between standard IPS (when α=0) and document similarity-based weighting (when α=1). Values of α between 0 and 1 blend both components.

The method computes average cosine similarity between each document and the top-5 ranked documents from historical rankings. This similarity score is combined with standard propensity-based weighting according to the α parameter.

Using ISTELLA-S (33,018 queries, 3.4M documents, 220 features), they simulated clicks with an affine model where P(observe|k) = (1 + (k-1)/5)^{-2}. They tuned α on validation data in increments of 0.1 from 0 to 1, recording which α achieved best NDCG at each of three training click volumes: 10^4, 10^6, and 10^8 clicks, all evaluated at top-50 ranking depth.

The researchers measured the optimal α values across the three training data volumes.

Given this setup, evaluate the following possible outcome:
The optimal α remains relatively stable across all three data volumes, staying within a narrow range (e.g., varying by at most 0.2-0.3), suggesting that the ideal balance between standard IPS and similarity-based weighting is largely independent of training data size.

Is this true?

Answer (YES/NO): NO